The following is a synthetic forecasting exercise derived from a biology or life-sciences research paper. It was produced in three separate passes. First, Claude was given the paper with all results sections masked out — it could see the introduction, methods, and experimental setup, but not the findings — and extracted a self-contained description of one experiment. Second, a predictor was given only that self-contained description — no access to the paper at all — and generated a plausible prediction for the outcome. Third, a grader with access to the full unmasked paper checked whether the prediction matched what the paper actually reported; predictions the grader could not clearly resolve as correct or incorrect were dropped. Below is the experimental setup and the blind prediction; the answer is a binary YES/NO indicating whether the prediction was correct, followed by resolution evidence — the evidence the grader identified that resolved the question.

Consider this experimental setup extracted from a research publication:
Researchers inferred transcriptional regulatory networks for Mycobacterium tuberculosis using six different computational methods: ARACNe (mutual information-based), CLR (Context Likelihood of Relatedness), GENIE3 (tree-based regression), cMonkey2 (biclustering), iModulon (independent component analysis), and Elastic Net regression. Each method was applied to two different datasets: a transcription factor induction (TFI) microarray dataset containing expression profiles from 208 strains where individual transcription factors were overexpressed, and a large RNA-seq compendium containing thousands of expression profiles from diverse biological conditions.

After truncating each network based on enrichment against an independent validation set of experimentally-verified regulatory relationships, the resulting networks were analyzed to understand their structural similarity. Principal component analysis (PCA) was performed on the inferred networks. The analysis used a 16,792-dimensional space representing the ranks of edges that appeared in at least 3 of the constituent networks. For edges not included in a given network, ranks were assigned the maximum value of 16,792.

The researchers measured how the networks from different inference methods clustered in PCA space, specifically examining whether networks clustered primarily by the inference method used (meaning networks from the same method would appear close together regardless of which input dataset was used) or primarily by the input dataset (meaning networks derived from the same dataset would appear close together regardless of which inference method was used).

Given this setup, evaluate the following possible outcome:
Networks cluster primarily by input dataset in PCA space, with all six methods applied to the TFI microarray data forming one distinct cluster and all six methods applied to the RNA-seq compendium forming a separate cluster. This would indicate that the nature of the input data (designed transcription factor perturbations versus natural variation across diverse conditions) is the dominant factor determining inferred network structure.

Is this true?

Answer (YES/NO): YES